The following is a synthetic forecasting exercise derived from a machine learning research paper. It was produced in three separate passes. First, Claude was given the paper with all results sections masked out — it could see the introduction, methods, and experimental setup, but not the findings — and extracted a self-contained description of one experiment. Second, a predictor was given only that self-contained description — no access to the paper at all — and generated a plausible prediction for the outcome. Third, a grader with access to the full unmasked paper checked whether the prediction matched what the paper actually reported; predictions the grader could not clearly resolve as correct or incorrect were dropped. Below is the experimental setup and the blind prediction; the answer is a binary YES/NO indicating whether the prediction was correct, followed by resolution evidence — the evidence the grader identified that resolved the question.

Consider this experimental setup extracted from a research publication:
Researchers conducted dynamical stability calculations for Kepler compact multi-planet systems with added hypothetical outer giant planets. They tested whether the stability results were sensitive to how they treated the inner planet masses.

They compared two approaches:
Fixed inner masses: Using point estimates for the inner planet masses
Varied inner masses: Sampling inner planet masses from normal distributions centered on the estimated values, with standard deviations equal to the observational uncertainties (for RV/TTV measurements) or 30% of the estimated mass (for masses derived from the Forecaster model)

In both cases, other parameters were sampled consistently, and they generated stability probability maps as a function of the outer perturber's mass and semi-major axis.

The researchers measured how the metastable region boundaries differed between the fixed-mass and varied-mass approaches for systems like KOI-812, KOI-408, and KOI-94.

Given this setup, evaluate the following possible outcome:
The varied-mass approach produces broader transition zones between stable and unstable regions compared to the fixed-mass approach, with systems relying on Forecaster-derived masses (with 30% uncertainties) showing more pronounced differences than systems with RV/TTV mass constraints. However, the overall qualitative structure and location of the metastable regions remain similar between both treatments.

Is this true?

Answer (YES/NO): NO